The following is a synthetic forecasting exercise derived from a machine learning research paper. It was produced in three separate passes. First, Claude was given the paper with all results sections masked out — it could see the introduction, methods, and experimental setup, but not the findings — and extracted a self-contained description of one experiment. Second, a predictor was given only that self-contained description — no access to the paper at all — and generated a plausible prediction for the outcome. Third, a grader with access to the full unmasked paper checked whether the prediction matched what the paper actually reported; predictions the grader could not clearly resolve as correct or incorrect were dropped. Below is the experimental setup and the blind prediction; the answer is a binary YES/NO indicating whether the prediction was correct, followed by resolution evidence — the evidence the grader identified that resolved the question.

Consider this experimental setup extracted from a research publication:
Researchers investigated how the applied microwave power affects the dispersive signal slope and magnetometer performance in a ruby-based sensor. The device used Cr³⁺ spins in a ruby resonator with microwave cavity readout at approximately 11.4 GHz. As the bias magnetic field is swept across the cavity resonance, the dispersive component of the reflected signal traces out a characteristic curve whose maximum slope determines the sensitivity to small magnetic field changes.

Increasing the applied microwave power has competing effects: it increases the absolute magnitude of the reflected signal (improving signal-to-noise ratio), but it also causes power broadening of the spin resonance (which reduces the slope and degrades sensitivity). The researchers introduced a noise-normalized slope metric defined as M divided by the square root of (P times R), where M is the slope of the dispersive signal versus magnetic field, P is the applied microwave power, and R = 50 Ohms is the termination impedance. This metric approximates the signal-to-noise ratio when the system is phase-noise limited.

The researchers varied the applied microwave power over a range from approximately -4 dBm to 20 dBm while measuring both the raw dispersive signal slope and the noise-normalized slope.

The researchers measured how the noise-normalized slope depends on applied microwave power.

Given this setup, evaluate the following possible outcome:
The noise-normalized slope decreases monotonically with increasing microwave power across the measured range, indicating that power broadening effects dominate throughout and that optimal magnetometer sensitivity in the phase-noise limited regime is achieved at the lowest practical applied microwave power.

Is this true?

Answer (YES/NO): NO